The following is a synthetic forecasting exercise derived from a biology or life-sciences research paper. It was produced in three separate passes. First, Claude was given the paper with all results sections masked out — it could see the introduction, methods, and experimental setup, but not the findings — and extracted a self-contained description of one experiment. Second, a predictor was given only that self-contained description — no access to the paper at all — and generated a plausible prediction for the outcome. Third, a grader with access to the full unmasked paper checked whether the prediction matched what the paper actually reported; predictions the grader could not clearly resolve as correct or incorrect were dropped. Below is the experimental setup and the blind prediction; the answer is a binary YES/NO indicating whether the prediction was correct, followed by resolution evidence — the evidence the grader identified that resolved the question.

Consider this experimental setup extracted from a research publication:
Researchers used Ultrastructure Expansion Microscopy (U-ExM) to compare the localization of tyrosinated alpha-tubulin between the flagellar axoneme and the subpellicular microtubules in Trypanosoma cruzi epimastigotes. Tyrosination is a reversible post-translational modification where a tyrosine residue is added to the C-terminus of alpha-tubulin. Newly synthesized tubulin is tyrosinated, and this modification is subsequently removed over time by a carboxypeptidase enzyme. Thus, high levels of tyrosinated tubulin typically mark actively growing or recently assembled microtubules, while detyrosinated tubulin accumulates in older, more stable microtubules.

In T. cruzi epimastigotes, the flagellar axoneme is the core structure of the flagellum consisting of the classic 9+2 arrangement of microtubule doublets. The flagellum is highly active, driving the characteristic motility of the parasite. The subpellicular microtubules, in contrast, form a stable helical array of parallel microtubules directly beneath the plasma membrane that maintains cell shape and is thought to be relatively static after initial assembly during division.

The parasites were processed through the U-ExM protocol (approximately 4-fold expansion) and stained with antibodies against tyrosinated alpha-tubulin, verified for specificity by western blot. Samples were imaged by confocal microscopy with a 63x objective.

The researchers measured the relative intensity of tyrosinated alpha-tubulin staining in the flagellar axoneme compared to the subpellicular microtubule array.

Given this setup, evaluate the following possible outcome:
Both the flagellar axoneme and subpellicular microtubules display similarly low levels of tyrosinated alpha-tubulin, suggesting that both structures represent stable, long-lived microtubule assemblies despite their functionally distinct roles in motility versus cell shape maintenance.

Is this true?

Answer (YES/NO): NO